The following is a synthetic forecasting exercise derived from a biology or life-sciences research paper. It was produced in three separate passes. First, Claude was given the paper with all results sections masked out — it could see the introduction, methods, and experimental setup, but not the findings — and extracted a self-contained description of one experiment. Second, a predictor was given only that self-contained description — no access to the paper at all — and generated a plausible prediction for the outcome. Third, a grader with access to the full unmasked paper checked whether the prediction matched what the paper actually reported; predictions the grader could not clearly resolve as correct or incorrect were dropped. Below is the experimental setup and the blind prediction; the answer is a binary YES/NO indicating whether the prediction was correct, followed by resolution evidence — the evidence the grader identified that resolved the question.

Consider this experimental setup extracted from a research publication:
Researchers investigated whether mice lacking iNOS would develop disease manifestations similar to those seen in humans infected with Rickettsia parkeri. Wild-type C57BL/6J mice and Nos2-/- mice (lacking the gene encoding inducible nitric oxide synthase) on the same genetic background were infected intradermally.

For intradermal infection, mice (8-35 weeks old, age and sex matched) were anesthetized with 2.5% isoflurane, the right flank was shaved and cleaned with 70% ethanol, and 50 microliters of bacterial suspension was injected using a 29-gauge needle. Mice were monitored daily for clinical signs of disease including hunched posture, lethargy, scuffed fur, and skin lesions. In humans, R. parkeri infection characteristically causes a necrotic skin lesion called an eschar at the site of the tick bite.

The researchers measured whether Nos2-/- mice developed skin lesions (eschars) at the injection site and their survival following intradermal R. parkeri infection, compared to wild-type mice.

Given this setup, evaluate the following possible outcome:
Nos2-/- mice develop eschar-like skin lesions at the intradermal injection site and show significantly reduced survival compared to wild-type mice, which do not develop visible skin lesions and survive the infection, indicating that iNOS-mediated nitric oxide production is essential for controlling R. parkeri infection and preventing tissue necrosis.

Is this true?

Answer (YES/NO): NO